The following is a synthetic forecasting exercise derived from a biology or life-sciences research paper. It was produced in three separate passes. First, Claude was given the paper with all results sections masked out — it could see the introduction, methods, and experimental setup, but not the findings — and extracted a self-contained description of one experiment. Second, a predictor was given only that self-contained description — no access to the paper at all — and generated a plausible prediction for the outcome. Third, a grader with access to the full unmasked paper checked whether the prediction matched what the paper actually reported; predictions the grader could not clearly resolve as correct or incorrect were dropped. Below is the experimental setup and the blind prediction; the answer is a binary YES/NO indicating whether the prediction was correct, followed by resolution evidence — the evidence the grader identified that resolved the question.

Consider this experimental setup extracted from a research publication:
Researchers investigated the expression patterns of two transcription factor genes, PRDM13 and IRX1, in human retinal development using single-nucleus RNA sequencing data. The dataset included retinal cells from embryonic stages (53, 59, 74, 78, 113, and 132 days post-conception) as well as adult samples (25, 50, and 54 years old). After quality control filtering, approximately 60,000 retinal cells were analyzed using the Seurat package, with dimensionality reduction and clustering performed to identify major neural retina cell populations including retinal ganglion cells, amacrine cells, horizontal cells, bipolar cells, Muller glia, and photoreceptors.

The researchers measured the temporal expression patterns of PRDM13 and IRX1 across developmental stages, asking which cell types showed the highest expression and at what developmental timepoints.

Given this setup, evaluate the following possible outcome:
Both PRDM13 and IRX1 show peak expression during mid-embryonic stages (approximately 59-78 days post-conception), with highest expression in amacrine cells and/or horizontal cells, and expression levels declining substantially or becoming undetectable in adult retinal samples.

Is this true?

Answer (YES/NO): NO